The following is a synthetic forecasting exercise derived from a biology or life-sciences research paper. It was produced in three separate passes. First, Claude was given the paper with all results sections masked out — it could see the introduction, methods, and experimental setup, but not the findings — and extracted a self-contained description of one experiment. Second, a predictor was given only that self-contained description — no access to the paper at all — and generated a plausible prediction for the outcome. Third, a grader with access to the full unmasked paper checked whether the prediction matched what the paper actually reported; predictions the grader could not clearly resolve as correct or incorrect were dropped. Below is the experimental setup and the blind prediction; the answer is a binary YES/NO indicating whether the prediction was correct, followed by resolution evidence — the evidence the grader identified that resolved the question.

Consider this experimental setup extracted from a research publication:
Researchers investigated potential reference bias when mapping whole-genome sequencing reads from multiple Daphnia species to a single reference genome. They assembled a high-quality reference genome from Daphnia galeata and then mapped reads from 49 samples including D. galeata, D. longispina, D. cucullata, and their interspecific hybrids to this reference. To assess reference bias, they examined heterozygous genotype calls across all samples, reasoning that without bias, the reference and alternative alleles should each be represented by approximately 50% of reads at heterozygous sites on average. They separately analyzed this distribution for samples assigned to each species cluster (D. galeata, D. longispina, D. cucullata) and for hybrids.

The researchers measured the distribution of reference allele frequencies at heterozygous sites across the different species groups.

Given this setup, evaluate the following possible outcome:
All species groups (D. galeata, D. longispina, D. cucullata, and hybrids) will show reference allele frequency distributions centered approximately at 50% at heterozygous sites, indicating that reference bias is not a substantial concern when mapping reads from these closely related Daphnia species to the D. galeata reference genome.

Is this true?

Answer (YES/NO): YES